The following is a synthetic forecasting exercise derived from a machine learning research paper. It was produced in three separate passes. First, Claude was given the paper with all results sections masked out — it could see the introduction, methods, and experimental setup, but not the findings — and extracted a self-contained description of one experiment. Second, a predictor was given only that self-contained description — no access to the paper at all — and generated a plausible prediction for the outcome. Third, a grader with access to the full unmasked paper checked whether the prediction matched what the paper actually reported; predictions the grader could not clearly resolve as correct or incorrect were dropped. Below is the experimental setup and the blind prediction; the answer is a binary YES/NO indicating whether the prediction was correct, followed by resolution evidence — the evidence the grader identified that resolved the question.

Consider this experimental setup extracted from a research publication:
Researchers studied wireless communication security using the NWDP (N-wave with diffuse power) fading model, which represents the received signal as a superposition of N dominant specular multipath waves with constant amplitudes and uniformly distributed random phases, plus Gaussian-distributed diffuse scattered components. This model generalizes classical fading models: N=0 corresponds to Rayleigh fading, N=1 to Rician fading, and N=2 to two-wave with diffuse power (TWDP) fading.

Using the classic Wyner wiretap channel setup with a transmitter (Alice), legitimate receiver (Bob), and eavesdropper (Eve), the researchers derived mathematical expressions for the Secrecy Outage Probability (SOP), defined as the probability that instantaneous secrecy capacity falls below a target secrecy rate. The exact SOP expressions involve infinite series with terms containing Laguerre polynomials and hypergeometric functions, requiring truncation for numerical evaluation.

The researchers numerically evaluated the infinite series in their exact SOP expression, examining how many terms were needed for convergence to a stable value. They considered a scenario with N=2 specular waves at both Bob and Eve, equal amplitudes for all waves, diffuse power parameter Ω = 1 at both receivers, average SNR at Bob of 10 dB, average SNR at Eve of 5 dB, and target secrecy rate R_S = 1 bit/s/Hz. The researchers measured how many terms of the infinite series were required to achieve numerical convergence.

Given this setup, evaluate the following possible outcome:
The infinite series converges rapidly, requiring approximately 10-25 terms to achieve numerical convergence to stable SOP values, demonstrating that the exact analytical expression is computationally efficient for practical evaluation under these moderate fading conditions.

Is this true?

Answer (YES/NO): NO